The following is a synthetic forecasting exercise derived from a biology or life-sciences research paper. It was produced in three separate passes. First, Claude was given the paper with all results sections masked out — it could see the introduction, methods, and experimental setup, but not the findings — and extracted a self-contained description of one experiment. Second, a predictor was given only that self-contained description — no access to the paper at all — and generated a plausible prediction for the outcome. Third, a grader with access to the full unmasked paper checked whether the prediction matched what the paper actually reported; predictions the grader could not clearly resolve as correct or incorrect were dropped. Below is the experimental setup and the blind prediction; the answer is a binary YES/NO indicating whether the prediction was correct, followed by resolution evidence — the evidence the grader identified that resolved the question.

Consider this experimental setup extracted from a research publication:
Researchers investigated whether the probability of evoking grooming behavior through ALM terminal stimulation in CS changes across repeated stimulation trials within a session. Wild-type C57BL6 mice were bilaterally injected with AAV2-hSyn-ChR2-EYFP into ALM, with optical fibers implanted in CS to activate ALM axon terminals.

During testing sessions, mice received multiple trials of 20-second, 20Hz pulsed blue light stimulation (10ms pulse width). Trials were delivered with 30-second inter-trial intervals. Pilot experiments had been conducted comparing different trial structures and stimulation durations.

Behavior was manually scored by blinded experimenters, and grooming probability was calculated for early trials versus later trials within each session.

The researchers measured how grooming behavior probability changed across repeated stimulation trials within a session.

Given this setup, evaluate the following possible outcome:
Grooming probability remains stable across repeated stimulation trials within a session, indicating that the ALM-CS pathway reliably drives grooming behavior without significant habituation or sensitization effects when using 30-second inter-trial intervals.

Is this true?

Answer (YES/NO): NO